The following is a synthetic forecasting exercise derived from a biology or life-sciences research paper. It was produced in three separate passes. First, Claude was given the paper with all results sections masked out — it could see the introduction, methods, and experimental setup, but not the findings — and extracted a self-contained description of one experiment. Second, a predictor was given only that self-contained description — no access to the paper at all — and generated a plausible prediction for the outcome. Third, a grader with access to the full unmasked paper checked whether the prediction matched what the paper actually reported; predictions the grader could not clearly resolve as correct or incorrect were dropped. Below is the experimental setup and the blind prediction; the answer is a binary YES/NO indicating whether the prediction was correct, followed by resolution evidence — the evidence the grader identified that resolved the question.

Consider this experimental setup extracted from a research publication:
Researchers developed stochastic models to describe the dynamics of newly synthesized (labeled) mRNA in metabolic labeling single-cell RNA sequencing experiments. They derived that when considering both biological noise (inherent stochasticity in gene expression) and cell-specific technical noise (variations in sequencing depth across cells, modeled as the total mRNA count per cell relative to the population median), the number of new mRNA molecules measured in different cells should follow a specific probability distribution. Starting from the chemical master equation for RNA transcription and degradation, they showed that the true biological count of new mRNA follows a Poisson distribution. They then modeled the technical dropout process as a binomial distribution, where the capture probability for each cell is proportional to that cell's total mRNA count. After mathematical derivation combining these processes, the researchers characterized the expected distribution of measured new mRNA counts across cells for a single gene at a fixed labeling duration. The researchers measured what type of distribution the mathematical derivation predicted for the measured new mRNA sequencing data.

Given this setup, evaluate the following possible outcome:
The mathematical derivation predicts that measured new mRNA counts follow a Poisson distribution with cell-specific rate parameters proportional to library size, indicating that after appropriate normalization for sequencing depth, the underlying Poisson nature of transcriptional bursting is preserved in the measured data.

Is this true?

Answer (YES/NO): YES